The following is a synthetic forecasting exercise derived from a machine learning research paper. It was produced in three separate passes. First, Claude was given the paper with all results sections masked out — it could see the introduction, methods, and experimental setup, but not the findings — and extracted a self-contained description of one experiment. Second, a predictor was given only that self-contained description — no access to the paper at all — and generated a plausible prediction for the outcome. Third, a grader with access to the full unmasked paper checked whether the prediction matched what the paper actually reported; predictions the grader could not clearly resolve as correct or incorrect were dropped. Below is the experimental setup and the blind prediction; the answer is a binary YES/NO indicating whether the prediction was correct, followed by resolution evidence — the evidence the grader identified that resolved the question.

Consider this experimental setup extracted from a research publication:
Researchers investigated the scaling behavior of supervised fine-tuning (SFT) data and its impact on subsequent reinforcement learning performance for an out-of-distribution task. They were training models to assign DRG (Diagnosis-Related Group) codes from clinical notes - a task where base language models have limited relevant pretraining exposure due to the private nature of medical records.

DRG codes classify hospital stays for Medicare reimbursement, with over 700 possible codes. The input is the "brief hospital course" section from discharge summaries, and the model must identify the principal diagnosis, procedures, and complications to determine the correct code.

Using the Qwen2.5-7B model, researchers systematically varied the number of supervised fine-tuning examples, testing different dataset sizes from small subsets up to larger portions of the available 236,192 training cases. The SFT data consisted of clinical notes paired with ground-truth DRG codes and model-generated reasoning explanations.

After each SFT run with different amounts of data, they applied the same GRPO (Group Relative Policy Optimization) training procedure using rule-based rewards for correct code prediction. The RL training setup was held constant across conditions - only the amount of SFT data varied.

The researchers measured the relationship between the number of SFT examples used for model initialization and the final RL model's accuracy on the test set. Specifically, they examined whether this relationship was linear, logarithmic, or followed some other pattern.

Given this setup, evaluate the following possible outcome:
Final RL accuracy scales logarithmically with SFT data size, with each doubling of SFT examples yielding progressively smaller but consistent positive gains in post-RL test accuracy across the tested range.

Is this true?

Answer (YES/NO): YES